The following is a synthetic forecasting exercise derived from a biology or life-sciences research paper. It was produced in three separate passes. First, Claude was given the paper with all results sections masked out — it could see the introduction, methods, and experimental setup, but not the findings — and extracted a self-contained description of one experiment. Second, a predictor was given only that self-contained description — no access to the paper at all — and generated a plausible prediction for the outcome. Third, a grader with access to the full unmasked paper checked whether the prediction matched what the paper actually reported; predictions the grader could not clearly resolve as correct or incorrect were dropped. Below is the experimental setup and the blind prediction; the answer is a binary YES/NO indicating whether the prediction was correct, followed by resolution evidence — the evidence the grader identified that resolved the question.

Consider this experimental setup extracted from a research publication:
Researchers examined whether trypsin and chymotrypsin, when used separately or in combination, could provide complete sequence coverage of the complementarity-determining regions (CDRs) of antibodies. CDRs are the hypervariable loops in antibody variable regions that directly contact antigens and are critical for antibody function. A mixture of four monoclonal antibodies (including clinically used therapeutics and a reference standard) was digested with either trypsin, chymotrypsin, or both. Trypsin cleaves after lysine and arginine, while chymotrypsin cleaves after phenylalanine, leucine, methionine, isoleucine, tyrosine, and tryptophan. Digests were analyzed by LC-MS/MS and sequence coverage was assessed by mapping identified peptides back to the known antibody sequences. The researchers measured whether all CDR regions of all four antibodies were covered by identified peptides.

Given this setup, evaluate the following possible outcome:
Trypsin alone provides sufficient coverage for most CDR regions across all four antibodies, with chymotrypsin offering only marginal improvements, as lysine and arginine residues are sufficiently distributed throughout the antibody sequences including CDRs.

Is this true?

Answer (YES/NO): NO